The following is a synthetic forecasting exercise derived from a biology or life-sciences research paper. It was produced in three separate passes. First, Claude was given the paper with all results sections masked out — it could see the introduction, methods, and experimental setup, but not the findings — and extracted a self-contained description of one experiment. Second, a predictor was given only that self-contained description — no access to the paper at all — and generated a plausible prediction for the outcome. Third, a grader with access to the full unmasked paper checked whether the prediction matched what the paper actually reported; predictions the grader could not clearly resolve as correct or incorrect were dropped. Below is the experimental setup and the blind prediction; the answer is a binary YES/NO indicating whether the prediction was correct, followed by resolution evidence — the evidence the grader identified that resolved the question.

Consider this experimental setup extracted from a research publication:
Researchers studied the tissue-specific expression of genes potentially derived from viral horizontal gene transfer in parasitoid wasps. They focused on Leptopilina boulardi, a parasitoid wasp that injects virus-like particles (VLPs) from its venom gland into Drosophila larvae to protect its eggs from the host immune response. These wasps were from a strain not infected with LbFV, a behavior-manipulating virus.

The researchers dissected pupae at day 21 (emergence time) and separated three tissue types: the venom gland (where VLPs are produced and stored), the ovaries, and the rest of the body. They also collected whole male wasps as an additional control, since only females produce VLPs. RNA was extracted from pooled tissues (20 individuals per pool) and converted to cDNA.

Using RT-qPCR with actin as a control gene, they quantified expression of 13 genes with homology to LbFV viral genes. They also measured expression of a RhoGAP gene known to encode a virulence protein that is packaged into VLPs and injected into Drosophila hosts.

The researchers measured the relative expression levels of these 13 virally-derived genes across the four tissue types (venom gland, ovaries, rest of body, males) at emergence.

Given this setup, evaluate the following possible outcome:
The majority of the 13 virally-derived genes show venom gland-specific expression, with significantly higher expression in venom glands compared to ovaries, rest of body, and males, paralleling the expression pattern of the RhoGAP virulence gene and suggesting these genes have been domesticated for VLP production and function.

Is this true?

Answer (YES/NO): YES